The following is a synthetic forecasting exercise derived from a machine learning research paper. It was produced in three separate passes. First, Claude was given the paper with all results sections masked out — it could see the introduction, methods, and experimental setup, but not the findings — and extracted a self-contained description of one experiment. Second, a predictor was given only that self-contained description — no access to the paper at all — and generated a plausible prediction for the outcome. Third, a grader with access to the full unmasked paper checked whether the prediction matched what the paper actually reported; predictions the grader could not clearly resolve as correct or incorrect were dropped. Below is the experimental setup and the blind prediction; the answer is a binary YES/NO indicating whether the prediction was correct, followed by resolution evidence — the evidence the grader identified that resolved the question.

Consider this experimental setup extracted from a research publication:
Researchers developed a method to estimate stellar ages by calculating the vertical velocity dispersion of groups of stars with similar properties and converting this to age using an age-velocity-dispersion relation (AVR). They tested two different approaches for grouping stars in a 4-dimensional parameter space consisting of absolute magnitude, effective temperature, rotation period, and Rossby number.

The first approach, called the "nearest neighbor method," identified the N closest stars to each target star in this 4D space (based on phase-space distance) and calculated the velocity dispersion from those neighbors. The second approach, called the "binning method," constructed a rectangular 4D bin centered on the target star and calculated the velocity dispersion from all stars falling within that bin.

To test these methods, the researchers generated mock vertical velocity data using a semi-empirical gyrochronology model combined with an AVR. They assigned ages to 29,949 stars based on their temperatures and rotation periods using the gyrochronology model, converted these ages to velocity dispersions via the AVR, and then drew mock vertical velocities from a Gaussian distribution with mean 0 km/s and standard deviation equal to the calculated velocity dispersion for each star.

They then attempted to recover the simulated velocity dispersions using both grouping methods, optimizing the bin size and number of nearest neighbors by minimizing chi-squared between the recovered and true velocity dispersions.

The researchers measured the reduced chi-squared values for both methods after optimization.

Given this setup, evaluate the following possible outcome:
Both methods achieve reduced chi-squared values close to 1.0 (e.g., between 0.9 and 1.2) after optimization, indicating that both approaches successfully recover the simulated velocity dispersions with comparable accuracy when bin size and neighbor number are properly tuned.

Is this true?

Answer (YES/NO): NO